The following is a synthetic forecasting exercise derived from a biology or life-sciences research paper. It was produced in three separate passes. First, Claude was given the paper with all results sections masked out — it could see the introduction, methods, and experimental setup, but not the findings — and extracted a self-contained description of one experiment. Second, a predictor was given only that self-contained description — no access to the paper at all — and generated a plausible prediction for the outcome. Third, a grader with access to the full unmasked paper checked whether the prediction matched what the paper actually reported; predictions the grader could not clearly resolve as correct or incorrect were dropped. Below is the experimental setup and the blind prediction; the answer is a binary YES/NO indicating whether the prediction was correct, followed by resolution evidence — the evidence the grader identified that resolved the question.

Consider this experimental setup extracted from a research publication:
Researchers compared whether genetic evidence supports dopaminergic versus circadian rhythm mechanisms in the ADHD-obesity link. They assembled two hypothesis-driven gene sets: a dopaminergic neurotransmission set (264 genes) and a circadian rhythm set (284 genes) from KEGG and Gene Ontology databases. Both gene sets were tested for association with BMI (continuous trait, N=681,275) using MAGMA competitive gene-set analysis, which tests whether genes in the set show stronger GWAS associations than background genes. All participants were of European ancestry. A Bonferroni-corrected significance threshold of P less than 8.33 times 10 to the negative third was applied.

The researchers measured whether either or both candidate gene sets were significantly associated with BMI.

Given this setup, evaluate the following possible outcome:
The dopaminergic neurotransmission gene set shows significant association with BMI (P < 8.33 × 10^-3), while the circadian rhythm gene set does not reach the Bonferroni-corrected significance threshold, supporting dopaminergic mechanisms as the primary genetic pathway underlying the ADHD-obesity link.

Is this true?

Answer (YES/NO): NO